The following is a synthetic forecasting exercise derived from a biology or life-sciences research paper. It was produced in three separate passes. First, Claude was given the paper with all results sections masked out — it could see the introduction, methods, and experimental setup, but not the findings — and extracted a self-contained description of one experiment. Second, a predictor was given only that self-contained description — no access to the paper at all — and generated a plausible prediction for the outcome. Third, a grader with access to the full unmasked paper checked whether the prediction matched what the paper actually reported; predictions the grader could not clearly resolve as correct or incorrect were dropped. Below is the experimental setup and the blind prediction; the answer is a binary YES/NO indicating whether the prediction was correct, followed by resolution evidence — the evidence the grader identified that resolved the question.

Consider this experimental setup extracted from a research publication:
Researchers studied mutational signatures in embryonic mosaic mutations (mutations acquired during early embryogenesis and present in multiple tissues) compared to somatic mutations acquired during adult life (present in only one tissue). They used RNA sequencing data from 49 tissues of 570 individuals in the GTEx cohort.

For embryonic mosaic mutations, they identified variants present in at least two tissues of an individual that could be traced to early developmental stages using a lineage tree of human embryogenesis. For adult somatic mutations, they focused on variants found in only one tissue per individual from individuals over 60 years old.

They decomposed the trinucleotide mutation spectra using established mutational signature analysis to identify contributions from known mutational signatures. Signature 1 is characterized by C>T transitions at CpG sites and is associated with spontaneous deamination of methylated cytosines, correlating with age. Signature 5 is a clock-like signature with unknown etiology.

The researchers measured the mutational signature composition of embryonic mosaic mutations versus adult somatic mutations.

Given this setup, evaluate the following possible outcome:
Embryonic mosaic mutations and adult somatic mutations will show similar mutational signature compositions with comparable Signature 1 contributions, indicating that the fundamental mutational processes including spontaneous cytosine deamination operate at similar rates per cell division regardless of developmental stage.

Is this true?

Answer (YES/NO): NO